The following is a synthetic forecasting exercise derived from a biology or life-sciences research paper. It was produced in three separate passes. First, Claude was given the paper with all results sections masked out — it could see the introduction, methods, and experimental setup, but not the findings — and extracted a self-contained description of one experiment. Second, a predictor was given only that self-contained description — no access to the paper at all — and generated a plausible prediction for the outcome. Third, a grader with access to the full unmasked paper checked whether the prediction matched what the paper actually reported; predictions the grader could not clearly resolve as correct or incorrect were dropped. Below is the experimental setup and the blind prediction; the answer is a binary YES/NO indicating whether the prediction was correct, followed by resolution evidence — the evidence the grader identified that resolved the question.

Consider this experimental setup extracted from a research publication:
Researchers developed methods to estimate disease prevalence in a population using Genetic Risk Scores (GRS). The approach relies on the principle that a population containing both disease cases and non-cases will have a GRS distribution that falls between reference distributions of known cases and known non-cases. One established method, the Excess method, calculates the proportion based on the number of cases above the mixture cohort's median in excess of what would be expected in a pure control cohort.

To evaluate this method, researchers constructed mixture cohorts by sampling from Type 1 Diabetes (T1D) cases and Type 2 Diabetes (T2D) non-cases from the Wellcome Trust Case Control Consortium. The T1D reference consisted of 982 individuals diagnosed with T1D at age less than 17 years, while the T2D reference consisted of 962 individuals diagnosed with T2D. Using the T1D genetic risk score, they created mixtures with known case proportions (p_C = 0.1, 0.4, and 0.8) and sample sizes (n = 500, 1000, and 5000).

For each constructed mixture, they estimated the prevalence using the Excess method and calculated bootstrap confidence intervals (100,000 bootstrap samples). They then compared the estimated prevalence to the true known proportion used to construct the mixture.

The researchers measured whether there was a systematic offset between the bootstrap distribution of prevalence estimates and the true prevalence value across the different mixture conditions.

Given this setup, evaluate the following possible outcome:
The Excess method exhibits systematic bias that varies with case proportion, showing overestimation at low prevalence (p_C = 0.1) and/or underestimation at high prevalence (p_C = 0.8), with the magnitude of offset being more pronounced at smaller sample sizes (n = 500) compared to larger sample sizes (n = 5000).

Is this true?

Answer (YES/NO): NO